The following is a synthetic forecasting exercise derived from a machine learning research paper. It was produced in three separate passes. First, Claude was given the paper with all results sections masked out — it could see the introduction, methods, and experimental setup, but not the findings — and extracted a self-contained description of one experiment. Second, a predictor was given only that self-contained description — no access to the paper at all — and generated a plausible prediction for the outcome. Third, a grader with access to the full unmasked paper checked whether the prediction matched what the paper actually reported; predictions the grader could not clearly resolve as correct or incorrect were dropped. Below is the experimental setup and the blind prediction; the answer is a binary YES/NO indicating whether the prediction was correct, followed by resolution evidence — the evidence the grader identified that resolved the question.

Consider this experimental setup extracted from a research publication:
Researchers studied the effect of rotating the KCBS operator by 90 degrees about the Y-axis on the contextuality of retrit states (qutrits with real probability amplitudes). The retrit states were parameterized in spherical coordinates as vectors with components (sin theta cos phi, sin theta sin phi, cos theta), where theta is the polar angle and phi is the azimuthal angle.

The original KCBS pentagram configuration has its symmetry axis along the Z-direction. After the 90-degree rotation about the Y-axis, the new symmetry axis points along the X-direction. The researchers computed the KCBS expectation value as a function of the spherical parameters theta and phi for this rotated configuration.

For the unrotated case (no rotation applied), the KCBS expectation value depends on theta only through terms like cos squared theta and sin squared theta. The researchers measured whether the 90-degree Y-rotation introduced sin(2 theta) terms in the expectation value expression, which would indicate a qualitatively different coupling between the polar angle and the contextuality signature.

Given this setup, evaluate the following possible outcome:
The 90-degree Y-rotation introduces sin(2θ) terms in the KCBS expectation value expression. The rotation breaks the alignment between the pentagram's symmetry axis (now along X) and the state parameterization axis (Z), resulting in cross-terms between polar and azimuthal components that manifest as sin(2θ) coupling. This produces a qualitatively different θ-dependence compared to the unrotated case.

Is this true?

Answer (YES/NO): YES